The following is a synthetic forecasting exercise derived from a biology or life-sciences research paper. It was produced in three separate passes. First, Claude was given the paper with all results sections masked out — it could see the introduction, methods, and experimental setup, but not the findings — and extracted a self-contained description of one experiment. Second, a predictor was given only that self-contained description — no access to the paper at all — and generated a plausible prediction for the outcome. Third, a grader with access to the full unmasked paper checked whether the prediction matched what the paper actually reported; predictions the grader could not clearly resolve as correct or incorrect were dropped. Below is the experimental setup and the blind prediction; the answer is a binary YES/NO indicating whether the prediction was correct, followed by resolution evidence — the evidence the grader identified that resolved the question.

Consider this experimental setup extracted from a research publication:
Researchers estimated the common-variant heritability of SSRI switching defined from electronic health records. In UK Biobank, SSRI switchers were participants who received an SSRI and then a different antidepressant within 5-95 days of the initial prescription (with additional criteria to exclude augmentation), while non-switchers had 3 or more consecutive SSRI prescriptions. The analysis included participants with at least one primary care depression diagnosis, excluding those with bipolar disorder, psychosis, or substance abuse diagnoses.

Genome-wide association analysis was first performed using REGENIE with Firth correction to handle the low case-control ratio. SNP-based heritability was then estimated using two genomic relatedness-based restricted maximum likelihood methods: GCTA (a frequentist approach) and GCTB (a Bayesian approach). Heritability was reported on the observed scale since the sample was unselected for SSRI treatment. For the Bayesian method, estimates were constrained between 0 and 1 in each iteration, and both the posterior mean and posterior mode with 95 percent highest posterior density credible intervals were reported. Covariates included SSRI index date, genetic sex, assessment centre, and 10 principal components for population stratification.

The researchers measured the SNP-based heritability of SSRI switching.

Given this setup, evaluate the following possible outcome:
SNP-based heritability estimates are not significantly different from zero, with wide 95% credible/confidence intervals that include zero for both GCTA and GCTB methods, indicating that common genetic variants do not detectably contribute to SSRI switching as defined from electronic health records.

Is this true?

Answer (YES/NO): NO